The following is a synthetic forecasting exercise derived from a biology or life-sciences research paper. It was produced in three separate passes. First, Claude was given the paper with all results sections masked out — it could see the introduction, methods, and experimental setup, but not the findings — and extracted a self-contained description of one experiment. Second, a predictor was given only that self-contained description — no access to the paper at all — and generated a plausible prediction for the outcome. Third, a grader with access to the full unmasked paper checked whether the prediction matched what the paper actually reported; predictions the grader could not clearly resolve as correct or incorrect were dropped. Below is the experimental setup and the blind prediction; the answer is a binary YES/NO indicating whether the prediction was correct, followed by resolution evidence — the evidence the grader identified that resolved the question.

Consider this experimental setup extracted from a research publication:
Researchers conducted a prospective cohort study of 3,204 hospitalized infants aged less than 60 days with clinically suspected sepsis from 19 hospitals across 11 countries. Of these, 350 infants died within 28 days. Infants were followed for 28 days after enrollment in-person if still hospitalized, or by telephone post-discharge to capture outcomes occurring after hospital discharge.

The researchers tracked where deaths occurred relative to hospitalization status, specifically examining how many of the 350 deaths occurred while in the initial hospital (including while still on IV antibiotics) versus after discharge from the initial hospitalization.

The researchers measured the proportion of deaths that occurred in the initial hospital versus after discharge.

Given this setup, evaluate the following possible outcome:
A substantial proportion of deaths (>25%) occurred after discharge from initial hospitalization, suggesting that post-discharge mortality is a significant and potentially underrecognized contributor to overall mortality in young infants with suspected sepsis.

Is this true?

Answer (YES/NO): NO